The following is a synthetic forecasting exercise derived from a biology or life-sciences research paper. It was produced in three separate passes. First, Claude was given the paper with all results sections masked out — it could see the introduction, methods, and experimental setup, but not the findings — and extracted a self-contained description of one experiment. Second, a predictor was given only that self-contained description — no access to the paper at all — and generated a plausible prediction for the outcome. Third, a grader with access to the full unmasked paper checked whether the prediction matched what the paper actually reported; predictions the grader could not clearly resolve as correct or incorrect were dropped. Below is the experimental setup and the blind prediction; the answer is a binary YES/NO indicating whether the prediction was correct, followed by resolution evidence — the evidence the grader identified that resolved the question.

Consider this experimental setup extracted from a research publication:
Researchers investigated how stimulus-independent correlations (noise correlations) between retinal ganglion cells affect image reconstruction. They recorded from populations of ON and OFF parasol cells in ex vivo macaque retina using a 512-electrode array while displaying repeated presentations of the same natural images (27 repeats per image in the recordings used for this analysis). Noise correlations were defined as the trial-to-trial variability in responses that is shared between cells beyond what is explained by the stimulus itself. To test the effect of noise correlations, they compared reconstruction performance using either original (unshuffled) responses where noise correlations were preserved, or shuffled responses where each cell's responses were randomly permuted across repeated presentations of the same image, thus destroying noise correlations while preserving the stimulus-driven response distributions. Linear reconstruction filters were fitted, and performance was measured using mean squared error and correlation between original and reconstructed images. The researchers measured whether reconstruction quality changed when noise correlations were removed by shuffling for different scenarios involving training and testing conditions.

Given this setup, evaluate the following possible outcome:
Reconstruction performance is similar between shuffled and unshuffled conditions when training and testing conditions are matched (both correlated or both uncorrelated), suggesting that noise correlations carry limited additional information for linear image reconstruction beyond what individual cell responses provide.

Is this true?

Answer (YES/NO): YES